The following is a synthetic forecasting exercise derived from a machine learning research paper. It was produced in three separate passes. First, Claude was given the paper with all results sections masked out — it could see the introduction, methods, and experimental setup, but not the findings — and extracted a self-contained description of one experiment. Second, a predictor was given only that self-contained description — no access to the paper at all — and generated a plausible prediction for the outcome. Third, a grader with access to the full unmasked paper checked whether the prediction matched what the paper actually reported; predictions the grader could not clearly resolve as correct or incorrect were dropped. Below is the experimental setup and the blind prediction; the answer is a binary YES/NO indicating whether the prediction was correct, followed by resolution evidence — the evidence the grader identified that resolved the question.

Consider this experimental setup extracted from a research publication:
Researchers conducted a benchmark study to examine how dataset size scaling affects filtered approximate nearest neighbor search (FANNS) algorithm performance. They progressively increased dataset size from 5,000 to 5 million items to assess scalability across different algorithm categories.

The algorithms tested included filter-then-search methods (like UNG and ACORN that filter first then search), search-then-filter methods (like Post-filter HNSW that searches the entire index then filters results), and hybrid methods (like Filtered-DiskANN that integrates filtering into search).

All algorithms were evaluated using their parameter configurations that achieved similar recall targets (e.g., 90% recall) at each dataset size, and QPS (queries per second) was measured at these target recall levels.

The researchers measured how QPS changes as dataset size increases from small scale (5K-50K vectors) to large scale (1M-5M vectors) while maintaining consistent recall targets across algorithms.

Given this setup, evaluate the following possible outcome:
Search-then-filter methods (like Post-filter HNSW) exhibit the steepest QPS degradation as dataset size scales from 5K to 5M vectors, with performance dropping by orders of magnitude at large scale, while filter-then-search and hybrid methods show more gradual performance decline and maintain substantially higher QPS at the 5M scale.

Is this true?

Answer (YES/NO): NO